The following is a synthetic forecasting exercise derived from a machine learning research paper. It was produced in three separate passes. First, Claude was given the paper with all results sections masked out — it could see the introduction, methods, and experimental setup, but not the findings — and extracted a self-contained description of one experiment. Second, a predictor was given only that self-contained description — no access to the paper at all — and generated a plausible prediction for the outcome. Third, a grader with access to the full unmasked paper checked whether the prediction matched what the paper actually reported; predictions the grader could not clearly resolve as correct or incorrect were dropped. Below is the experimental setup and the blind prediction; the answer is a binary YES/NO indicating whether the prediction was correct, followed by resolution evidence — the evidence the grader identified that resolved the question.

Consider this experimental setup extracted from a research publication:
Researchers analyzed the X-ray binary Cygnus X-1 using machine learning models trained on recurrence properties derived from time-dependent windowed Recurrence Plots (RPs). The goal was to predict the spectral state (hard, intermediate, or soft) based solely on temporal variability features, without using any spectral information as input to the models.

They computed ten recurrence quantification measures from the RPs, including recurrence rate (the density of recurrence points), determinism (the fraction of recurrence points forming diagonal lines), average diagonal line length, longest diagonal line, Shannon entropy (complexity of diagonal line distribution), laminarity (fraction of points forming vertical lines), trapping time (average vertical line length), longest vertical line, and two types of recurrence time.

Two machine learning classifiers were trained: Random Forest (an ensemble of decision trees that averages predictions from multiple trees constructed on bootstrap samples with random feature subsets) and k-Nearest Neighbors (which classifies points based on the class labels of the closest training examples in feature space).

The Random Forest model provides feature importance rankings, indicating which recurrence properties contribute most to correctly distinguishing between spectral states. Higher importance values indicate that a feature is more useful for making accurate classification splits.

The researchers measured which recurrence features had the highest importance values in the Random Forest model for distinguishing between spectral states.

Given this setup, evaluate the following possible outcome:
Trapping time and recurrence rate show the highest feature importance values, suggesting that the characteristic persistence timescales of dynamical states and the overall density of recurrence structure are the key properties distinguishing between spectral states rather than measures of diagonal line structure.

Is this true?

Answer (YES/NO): NO